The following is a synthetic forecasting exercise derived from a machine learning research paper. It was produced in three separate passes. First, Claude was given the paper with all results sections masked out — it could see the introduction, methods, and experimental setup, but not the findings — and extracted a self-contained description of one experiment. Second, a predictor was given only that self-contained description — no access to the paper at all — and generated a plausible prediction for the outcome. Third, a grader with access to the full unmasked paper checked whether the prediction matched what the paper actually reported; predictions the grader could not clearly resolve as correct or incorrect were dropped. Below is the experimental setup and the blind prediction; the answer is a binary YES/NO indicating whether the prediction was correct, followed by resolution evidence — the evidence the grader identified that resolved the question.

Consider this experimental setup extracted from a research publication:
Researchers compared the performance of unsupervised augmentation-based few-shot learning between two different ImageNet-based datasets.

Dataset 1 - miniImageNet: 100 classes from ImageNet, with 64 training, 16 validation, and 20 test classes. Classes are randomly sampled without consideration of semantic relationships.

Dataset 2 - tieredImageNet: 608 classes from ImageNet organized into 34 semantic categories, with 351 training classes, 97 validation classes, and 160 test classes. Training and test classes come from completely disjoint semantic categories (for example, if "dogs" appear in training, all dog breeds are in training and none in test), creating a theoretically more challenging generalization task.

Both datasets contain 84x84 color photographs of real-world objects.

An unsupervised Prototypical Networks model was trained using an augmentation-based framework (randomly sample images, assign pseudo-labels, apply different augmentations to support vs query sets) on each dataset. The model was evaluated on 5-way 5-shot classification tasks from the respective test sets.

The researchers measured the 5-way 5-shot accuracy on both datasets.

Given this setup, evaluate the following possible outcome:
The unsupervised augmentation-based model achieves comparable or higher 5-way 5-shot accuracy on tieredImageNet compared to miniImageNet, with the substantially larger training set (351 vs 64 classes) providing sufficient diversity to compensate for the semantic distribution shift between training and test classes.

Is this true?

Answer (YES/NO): YES